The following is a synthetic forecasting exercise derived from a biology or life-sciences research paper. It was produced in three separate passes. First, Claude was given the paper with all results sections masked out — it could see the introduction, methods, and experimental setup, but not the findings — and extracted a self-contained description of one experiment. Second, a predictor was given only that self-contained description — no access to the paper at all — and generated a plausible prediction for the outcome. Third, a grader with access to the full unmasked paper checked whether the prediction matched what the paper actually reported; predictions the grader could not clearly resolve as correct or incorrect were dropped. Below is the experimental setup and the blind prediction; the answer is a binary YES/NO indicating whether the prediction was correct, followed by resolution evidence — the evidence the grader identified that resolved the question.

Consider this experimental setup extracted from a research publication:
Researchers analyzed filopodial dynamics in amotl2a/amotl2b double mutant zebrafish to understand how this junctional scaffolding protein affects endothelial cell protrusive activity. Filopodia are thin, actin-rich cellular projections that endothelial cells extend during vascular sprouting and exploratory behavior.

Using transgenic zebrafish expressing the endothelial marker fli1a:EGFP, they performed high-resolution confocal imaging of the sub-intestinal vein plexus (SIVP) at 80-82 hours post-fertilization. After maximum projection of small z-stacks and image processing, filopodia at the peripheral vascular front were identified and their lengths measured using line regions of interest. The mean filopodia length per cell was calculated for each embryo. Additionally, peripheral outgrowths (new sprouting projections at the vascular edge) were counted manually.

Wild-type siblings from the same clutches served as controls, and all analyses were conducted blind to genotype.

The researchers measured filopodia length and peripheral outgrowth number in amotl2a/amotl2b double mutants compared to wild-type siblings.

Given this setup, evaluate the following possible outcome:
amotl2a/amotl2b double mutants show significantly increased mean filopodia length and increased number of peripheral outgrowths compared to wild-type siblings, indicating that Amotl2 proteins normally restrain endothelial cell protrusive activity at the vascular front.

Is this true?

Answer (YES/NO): YES